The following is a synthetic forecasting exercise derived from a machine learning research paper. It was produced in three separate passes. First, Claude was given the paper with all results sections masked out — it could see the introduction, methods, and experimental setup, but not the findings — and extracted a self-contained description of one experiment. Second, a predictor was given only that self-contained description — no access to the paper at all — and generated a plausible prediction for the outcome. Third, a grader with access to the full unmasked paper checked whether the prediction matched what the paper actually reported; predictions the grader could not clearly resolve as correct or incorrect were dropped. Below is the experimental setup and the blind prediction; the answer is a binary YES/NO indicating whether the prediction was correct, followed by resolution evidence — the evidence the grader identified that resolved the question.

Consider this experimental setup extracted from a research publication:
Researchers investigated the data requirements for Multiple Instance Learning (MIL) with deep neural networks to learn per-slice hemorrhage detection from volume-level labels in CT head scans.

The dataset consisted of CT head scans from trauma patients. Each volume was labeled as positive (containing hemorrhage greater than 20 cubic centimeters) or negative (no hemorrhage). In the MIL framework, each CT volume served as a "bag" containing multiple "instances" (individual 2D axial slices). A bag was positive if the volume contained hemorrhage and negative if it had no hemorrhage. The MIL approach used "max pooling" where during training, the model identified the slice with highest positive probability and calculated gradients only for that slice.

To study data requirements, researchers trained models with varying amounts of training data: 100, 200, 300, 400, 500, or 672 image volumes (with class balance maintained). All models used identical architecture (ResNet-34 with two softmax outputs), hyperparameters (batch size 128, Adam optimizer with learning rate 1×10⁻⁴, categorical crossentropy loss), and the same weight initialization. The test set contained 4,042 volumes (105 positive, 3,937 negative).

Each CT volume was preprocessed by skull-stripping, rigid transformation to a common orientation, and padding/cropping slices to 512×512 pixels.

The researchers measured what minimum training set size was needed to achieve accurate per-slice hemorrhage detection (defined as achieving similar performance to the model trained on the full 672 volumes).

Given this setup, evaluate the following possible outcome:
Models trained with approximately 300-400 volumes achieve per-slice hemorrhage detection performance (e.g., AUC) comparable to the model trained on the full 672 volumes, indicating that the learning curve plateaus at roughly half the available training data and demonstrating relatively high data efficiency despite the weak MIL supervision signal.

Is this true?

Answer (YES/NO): NO